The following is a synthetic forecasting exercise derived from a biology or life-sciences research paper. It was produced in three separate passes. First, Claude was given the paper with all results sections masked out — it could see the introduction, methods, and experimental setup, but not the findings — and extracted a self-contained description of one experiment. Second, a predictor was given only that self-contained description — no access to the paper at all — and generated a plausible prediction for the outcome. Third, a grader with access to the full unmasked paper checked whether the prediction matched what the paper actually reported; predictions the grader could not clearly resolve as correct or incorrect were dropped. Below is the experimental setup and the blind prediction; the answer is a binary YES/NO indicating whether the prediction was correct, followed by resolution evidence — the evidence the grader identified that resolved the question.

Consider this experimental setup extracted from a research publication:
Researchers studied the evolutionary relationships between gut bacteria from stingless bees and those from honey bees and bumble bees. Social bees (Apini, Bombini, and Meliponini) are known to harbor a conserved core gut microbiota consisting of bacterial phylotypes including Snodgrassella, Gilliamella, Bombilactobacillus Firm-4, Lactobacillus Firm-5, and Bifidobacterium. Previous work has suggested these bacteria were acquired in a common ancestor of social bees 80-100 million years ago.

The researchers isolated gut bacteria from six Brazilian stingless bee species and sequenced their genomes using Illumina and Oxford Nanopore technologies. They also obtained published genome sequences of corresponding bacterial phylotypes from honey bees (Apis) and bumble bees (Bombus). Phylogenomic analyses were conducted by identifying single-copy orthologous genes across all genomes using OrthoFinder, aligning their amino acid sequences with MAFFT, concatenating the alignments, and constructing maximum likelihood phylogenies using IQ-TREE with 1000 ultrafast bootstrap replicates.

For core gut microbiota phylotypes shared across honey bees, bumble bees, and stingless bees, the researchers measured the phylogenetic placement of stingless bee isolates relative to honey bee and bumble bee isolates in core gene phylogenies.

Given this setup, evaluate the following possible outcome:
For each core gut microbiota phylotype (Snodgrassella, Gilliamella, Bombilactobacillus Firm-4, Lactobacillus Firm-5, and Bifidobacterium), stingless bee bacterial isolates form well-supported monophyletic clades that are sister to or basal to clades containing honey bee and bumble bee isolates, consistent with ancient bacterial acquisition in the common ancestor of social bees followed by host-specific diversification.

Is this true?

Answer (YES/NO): NO